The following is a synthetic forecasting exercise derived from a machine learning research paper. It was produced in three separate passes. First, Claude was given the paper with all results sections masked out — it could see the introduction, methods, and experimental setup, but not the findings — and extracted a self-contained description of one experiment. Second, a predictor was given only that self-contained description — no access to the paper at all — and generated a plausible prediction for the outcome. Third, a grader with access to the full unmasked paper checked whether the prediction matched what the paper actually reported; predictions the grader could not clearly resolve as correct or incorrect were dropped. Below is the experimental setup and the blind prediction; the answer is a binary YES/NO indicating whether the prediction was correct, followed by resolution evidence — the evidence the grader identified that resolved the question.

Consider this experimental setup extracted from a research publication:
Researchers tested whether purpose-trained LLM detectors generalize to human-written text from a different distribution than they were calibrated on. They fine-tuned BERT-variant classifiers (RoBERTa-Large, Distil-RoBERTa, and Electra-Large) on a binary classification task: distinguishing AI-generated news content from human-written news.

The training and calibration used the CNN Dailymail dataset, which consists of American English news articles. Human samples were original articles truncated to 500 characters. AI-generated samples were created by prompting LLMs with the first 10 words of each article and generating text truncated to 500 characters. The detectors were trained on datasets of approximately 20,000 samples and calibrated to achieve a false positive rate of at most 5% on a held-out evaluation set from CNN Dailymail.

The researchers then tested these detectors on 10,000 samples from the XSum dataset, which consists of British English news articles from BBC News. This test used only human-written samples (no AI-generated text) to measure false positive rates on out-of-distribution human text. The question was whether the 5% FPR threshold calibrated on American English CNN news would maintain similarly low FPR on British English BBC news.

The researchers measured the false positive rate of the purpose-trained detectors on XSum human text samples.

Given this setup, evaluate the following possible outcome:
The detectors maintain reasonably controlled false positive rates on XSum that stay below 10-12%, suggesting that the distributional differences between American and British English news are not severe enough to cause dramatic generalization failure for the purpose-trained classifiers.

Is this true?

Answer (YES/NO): NO